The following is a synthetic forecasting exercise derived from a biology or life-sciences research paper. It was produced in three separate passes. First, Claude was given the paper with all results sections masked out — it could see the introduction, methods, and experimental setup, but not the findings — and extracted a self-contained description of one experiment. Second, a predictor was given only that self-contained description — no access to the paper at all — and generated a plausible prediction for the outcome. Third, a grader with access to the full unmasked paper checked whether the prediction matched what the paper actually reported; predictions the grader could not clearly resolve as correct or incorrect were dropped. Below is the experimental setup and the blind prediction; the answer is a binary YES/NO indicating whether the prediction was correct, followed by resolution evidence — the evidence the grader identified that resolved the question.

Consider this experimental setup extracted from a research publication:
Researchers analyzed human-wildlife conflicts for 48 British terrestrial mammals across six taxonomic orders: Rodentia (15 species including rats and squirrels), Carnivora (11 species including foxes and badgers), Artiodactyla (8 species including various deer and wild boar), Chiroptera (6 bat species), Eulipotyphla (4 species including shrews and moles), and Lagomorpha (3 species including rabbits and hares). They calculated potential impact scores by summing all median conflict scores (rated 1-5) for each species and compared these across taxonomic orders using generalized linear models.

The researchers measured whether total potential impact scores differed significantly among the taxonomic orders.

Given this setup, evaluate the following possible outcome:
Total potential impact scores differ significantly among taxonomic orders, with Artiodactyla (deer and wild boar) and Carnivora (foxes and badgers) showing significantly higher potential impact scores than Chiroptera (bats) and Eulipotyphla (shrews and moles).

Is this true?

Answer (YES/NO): NO